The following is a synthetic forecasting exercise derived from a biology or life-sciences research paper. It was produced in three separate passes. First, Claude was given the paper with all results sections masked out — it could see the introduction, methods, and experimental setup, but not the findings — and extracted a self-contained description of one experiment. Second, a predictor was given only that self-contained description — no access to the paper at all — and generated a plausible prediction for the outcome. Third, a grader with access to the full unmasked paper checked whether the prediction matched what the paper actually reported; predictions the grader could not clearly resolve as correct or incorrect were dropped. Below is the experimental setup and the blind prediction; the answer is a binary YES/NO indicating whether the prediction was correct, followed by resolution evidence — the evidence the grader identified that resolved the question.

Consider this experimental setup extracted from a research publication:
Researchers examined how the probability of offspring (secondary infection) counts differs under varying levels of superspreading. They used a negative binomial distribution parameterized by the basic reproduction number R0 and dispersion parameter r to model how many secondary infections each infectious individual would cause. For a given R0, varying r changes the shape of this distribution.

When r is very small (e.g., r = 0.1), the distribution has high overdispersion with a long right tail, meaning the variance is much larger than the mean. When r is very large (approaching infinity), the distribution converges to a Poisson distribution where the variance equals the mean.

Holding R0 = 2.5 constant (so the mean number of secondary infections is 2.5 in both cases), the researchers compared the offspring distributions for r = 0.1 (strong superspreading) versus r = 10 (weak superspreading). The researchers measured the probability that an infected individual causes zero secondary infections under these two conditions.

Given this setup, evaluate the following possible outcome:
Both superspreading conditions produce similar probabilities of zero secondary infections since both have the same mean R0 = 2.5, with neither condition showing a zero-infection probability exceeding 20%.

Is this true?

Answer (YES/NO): NO